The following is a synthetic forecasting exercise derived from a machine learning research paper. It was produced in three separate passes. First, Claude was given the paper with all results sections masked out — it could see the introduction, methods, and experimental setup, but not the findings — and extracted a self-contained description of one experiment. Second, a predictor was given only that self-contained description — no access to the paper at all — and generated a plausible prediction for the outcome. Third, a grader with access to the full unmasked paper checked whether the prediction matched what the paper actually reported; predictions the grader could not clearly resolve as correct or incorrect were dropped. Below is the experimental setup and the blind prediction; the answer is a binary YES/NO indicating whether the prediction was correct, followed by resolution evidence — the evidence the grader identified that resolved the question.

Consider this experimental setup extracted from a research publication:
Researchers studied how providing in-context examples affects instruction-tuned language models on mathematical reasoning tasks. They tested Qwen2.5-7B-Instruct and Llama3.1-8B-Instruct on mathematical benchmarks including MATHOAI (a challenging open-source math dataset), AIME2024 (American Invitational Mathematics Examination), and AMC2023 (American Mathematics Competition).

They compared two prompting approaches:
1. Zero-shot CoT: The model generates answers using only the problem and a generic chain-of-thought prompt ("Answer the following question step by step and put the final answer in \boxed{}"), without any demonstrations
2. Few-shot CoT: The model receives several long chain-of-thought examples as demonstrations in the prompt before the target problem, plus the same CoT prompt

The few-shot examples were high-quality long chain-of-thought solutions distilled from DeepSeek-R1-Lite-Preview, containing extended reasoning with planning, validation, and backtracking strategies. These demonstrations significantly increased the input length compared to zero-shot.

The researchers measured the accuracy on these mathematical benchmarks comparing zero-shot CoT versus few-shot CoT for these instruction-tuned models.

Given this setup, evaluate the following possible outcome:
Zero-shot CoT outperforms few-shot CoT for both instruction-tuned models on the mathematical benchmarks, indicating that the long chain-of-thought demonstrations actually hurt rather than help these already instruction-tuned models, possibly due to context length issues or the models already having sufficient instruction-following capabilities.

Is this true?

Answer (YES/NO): YES